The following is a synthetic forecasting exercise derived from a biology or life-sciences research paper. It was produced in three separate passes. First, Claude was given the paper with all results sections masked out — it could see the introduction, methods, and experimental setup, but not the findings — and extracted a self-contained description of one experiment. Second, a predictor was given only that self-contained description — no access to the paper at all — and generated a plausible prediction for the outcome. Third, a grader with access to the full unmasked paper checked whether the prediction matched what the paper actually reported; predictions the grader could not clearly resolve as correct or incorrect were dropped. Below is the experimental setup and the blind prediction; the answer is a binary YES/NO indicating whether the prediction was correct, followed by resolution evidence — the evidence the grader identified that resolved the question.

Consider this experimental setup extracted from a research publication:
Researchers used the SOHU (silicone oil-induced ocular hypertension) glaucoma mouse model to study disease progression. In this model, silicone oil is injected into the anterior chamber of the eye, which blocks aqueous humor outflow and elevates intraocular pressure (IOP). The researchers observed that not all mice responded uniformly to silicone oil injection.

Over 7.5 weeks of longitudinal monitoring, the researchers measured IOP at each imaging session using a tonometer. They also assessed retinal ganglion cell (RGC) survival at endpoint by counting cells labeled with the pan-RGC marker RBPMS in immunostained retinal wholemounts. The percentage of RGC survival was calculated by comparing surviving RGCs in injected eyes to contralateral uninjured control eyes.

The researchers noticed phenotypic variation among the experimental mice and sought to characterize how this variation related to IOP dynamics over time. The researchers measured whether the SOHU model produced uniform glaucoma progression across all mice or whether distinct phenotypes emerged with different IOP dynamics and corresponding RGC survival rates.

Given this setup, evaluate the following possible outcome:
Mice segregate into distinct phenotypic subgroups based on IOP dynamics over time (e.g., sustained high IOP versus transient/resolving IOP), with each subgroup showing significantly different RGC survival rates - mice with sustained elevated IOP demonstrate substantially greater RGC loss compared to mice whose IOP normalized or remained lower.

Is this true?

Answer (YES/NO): NO